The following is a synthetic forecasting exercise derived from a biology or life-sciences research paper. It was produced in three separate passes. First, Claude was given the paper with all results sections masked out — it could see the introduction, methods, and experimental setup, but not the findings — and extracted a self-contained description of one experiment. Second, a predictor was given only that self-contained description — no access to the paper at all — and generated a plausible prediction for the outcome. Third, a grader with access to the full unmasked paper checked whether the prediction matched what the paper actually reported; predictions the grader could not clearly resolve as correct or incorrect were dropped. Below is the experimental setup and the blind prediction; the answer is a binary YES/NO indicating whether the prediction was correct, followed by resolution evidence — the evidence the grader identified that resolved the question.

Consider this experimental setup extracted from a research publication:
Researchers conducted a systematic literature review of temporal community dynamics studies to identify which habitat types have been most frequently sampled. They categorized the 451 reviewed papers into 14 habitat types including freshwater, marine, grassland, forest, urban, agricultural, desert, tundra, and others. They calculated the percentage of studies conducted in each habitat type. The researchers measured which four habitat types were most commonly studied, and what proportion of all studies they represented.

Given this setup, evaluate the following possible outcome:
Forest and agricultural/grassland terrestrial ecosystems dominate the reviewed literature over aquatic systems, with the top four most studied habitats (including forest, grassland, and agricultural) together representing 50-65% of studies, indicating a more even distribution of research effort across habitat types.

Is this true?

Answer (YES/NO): NO